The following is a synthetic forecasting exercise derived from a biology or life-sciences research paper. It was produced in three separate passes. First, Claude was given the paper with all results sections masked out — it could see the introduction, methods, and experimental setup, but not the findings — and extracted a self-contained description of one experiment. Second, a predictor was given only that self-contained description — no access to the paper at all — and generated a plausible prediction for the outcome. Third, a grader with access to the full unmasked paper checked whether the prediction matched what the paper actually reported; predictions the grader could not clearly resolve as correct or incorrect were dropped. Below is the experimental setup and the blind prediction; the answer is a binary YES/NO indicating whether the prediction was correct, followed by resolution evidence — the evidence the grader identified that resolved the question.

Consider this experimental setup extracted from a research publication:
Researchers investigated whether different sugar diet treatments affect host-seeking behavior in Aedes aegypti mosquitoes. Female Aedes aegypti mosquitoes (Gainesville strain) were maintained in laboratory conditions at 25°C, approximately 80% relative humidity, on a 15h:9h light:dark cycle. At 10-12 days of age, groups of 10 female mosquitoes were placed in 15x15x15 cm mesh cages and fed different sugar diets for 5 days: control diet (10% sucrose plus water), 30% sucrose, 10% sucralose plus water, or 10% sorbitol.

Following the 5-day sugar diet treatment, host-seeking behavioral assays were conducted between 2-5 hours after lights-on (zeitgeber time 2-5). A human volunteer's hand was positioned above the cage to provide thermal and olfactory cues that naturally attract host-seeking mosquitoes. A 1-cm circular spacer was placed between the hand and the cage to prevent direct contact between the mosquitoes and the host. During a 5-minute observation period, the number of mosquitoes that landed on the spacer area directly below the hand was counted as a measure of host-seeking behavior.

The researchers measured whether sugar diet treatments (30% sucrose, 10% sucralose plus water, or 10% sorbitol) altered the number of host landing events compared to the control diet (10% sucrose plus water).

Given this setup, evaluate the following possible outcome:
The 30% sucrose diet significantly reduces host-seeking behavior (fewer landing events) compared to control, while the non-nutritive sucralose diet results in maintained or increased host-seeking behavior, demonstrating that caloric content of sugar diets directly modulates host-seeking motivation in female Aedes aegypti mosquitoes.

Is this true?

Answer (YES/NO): NO